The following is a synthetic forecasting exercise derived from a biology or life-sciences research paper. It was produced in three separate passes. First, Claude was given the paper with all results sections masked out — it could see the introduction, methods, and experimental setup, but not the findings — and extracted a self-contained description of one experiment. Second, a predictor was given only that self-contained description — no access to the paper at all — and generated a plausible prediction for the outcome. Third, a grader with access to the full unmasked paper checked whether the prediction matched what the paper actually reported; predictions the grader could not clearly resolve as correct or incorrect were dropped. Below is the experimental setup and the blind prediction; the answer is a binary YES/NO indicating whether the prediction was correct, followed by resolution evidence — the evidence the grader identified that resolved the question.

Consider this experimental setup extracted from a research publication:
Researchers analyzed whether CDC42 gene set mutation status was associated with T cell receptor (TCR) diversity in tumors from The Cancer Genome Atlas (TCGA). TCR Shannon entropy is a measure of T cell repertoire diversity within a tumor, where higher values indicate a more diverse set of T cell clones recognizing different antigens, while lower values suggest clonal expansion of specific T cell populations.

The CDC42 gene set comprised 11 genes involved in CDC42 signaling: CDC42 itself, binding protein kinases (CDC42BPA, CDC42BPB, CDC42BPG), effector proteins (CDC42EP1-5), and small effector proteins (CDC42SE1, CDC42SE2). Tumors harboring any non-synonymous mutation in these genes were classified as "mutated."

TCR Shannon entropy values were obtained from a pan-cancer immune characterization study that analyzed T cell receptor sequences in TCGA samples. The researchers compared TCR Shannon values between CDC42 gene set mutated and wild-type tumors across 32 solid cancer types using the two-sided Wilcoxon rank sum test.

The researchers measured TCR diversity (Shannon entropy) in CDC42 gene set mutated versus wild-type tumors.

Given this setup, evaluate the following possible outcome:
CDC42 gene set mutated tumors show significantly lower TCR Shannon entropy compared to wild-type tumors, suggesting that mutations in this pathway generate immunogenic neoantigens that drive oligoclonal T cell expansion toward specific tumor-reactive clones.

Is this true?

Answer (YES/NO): NO